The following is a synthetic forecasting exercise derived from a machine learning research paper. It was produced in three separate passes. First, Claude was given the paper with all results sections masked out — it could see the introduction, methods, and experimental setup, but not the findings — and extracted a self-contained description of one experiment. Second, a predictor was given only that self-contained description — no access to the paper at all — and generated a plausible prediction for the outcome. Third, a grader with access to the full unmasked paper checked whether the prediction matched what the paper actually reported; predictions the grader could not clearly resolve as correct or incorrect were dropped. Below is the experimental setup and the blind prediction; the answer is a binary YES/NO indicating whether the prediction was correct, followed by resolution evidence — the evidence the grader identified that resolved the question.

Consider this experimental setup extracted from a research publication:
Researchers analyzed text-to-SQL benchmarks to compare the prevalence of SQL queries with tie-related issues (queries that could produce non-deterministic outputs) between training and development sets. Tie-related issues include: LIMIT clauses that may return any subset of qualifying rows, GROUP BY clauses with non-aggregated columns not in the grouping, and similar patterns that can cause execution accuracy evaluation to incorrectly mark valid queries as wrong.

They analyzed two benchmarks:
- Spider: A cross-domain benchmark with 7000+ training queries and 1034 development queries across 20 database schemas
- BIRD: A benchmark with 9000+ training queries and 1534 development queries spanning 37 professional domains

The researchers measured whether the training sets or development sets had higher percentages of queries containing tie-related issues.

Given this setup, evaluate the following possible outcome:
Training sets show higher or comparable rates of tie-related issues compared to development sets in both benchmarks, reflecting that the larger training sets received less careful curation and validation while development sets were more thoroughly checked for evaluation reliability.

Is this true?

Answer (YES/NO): NO